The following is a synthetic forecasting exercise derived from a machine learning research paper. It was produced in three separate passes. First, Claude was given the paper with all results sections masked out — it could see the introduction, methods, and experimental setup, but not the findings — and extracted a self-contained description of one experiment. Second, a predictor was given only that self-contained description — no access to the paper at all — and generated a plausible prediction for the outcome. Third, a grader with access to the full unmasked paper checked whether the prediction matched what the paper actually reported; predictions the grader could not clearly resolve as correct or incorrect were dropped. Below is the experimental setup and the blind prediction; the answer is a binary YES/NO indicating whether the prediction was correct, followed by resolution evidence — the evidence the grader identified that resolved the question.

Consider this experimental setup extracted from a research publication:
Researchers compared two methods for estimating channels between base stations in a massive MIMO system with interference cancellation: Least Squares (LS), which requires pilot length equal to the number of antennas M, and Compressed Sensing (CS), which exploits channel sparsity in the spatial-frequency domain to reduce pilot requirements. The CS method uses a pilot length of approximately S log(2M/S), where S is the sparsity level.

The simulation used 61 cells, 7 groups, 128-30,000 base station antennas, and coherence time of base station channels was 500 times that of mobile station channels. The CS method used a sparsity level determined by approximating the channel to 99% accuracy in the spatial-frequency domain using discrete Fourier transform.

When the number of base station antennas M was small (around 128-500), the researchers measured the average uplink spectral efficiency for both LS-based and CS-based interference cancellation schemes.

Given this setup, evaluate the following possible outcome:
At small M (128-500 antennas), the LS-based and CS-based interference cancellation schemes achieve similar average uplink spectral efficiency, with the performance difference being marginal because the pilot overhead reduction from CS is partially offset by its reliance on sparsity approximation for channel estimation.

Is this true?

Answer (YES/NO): NO